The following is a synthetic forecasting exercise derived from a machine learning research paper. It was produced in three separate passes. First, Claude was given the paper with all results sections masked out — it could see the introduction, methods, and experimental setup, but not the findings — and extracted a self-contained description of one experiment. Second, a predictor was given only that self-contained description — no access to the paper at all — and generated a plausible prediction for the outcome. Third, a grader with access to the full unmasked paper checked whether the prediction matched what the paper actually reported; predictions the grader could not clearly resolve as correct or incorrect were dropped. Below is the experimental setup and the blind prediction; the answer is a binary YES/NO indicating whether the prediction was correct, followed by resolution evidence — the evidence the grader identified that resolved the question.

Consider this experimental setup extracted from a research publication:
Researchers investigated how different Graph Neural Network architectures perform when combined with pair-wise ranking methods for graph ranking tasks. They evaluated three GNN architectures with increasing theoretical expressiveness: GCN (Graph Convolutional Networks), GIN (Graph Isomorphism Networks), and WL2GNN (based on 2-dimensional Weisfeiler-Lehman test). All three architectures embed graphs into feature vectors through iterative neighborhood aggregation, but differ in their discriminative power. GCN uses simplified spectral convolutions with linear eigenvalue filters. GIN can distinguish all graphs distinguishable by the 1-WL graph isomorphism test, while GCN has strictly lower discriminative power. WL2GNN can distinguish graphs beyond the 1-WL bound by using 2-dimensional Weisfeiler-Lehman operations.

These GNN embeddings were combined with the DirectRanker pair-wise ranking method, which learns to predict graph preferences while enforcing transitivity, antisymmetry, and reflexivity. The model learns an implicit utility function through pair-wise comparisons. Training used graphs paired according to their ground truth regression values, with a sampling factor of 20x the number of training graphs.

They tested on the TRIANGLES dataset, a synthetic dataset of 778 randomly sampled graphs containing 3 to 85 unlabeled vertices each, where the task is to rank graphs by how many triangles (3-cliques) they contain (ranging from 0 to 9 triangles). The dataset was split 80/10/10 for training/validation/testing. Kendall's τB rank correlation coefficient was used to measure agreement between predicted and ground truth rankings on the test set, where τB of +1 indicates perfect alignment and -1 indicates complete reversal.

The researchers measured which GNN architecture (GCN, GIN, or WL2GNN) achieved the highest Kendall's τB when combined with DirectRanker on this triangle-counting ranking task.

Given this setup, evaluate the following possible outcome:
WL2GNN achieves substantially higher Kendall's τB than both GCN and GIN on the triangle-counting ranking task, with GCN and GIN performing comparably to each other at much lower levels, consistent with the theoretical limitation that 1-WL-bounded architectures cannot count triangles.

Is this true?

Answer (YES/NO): YES